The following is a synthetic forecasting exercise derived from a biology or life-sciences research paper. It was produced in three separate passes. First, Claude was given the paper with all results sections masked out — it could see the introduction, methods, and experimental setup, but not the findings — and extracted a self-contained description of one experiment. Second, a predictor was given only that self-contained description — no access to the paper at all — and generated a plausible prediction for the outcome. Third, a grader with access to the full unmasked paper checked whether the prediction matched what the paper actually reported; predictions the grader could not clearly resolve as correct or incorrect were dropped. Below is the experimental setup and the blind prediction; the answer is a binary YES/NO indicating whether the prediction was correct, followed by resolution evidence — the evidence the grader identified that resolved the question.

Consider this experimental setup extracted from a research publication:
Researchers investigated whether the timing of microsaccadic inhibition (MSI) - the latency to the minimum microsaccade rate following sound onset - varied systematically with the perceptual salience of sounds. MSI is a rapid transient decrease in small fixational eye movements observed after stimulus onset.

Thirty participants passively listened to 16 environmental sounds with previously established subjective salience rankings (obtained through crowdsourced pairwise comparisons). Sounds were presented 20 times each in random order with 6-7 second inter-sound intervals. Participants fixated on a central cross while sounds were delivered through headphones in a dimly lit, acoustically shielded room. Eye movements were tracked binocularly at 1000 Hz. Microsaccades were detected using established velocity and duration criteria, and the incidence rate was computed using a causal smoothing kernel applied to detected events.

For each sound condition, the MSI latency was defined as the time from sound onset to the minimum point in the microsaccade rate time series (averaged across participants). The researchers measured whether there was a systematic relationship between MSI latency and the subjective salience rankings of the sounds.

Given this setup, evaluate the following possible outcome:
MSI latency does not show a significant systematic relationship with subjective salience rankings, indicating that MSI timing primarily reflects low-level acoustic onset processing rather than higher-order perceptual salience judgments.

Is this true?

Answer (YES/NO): NO